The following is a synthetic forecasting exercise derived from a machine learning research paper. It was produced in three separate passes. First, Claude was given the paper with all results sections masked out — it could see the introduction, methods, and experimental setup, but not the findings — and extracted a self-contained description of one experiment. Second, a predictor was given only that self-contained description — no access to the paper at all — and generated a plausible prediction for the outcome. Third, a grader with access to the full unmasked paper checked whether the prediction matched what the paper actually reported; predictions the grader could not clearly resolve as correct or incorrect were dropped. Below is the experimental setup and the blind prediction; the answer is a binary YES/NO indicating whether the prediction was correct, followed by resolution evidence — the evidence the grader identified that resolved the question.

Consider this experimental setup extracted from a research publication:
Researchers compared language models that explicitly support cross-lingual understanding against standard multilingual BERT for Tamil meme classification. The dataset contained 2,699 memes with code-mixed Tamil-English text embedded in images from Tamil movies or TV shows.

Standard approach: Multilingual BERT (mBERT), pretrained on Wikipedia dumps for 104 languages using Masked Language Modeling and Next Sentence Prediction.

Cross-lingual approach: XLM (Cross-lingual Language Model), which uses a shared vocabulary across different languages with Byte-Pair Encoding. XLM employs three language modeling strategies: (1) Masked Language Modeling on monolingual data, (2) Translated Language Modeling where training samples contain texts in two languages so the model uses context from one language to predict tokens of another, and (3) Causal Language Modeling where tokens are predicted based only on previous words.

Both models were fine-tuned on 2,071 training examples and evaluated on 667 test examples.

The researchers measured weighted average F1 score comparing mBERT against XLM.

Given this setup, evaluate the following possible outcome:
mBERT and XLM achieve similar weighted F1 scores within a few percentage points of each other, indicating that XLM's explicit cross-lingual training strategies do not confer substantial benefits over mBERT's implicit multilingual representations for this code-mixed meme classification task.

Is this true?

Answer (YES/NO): NO